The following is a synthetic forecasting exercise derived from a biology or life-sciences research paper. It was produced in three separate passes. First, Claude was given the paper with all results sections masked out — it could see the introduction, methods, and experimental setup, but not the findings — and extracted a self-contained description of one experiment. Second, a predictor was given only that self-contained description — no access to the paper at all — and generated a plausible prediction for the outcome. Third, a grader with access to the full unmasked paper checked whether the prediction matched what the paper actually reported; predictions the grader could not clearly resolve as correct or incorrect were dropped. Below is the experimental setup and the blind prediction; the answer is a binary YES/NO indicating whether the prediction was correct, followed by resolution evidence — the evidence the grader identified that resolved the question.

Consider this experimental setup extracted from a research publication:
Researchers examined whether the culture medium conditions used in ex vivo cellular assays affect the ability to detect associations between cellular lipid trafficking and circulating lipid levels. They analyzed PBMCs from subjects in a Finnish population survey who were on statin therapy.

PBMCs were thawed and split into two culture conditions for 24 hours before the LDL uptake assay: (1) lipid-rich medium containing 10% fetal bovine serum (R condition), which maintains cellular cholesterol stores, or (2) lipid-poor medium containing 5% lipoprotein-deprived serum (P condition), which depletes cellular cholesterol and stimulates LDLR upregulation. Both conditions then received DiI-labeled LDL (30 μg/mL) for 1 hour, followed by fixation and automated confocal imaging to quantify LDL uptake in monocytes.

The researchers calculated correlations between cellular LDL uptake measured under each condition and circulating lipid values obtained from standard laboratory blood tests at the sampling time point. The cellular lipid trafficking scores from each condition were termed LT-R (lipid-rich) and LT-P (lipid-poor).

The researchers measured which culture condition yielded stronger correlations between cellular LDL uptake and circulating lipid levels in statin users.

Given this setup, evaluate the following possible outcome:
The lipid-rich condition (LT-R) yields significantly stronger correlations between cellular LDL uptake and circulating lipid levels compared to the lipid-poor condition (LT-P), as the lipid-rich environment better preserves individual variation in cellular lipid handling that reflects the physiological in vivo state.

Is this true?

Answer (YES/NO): NO